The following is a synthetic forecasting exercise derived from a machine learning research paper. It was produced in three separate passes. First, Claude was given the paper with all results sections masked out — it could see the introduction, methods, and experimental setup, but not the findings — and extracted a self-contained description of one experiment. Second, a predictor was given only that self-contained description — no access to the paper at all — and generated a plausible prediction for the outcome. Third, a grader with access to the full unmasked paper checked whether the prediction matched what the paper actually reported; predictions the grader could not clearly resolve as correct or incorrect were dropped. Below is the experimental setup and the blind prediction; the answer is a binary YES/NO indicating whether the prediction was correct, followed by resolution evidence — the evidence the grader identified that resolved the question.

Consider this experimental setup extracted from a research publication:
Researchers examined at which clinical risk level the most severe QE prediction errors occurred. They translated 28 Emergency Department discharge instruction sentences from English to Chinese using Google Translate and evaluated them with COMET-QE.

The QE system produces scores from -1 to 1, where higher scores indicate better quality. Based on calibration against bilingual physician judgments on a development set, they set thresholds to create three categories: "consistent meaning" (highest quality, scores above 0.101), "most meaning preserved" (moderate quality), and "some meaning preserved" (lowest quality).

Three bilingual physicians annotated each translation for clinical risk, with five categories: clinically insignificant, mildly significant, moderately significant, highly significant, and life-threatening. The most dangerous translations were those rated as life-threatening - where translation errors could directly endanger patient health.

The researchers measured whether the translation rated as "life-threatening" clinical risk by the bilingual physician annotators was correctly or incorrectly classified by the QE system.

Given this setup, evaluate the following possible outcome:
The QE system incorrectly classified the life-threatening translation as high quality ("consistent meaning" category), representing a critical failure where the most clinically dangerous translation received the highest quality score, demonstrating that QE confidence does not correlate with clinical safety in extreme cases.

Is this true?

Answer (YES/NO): NO